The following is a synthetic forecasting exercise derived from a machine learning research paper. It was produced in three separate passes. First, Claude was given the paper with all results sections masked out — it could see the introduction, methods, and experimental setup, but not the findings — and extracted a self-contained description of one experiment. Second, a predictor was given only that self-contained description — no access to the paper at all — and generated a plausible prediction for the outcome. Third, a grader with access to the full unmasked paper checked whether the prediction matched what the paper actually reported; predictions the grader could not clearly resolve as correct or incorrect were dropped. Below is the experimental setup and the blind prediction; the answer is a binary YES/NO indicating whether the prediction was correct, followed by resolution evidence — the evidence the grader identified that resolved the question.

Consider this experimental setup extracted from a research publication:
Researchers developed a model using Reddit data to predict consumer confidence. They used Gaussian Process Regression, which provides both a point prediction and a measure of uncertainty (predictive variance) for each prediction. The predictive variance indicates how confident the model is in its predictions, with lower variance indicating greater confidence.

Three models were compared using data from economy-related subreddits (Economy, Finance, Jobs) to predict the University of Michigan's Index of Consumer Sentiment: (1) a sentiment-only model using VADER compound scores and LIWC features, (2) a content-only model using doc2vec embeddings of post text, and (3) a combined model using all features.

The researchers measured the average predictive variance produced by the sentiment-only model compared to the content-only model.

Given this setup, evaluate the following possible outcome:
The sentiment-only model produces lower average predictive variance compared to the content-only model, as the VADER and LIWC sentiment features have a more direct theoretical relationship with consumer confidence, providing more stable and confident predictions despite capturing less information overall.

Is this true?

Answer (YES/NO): NO